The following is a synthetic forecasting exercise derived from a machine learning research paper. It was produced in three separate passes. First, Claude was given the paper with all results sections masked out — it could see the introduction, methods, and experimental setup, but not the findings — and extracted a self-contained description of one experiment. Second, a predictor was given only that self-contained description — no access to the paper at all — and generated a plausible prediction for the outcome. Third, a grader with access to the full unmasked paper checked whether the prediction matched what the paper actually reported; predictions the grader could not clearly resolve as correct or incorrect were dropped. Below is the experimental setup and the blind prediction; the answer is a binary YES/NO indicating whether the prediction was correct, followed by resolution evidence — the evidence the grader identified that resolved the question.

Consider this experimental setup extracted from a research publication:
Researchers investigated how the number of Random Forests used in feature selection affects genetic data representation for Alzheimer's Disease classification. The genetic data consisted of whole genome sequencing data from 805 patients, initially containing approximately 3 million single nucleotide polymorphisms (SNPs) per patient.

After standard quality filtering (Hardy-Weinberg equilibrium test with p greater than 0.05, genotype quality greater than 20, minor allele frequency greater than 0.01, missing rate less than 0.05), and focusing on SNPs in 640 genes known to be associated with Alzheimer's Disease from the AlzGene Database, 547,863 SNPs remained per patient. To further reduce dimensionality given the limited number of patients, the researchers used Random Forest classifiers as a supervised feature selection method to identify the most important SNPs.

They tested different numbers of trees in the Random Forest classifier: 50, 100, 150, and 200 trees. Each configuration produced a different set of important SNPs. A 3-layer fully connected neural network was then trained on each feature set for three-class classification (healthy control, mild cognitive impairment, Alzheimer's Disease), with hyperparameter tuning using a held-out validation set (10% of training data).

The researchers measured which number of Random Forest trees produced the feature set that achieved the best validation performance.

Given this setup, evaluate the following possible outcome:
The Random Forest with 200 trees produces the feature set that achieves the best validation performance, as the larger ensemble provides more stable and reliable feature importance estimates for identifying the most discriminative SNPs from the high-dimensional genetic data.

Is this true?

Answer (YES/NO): NO